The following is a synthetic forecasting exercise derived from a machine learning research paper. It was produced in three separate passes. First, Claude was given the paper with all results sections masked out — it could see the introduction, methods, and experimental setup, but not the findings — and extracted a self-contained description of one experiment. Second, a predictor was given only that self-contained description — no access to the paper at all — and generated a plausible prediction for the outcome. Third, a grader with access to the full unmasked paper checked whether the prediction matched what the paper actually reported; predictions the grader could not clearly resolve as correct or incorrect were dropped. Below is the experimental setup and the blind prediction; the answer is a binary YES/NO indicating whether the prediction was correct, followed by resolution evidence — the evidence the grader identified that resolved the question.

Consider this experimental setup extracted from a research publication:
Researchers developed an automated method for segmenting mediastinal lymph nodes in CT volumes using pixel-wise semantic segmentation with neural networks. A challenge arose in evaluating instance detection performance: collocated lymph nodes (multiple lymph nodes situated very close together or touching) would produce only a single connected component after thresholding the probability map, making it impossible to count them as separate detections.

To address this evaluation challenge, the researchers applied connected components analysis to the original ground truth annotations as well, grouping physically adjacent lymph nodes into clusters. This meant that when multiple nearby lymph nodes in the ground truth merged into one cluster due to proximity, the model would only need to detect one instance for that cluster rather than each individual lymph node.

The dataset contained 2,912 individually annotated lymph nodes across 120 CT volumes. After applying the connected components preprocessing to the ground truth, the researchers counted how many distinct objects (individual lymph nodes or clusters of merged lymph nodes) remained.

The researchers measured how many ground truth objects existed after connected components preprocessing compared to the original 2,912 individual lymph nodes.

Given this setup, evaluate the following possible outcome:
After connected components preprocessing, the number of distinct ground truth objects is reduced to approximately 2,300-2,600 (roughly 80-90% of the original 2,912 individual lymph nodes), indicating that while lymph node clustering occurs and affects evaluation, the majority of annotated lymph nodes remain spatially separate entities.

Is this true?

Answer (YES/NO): NO